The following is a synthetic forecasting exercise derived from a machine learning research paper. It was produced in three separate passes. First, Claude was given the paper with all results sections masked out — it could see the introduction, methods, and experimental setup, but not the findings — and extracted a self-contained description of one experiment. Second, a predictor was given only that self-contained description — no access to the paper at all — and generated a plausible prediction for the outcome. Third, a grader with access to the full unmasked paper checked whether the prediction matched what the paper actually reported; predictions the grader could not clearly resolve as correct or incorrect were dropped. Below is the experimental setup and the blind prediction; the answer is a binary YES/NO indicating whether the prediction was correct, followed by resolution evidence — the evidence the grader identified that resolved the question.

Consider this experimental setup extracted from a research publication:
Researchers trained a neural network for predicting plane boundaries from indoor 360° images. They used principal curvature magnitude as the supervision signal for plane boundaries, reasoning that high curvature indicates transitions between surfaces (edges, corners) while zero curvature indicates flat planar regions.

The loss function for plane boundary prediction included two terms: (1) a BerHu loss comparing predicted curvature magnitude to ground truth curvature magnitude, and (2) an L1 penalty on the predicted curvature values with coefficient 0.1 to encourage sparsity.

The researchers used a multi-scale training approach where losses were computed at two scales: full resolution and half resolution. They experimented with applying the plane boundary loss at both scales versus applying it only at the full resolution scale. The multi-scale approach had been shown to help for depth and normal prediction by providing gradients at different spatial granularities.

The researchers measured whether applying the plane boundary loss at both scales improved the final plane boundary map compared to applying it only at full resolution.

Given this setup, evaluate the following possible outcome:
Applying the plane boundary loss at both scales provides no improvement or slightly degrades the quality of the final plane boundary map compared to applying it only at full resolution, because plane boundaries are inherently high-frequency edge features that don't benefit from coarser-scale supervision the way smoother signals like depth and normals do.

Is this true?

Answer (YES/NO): YES